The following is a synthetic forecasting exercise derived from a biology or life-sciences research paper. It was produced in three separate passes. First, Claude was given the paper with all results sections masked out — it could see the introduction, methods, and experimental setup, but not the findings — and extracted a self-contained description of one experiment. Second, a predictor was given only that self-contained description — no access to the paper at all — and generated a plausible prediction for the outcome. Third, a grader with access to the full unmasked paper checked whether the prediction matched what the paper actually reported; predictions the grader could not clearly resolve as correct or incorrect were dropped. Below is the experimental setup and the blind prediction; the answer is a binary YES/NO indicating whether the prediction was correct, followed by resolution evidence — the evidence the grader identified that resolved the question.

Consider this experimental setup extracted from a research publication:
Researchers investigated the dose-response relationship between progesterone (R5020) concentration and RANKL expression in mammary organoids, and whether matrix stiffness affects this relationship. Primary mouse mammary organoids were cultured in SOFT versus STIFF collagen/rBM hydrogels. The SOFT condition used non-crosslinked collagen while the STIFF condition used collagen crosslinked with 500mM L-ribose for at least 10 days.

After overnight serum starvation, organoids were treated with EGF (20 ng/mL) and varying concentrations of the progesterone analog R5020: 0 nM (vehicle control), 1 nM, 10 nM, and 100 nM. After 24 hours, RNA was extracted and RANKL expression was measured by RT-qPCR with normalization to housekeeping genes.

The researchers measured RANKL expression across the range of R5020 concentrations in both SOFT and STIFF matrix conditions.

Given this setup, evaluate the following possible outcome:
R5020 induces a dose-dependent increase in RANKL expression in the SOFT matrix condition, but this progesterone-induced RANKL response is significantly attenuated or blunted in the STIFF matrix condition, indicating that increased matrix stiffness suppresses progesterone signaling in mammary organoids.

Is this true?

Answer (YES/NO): NO